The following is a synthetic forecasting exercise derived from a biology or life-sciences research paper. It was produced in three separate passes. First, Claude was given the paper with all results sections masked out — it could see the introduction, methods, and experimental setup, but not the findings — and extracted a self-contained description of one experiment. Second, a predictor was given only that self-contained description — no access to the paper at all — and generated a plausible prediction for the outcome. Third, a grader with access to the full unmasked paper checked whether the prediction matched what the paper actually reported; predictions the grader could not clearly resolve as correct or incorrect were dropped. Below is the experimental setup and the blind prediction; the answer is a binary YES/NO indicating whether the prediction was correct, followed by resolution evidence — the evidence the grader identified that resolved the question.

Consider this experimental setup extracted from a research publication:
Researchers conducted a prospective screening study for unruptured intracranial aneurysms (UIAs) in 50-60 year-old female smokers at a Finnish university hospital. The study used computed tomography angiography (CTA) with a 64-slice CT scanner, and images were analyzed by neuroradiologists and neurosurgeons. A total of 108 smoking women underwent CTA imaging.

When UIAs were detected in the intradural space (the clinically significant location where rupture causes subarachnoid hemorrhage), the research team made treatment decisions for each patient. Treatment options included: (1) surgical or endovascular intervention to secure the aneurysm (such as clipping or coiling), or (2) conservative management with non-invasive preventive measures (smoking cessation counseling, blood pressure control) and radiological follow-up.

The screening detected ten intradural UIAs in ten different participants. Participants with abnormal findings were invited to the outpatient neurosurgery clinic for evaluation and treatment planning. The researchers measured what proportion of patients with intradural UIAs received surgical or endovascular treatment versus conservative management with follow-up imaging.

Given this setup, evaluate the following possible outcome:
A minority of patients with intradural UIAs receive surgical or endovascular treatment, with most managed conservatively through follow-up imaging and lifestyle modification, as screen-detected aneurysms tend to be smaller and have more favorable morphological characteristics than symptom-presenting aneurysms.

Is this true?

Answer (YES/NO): YES